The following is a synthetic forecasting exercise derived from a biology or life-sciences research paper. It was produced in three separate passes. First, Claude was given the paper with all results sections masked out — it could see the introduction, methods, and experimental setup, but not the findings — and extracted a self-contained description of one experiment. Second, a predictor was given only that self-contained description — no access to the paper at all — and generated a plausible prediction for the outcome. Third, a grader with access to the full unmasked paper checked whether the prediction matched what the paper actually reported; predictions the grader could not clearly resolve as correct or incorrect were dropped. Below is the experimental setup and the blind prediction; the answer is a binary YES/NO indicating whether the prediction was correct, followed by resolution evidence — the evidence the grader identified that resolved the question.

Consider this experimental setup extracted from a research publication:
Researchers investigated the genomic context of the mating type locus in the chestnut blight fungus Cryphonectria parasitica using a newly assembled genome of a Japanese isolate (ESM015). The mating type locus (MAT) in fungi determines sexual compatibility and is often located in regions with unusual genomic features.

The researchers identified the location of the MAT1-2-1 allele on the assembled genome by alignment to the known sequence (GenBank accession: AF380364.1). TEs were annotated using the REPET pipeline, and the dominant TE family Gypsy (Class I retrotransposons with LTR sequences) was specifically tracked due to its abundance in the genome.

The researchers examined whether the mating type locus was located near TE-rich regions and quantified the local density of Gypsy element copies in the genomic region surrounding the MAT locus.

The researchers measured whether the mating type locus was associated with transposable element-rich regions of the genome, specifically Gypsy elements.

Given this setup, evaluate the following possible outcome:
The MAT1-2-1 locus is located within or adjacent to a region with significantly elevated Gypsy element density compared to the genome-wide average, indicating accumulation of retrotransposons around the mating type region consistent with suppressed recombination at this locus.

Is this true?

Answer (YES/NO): YES